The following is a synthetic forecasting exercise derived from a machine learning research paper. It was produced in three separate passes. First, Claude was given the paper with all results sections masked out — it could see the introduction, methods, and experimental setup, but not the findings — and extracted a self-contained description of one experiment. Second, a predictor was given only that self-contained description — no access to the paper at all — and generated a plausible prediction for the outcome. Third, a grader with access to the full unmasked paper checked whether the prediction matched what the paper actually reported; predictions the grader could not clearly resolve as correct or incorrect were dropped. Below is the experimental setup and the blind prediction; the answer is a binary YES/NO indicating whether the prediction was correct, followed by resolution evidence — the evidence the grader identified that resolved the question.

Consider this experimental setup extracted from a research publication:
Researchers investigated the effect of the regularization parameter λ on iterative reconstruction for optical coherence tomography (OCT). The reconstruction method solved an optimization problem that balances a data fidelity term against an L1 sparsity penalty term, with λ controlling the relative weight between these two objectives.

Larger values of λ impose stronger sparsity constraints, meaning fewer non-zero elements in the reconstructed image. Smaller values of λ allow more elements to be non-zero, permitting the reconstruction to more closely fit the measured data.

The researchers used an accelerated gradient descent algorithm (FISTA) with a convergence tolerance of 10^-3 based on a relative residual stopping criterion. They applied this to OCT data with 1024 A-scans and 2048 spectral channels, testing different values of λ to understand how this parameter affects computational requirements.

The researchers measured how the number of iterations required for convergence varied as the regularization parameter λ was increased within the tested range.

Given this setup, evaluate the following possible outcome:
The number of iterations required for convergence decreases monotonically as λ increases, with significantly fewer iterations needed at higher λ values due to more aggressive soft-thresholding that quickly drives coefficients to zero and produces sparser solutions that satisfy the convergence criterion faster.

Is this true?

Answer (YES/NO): NO